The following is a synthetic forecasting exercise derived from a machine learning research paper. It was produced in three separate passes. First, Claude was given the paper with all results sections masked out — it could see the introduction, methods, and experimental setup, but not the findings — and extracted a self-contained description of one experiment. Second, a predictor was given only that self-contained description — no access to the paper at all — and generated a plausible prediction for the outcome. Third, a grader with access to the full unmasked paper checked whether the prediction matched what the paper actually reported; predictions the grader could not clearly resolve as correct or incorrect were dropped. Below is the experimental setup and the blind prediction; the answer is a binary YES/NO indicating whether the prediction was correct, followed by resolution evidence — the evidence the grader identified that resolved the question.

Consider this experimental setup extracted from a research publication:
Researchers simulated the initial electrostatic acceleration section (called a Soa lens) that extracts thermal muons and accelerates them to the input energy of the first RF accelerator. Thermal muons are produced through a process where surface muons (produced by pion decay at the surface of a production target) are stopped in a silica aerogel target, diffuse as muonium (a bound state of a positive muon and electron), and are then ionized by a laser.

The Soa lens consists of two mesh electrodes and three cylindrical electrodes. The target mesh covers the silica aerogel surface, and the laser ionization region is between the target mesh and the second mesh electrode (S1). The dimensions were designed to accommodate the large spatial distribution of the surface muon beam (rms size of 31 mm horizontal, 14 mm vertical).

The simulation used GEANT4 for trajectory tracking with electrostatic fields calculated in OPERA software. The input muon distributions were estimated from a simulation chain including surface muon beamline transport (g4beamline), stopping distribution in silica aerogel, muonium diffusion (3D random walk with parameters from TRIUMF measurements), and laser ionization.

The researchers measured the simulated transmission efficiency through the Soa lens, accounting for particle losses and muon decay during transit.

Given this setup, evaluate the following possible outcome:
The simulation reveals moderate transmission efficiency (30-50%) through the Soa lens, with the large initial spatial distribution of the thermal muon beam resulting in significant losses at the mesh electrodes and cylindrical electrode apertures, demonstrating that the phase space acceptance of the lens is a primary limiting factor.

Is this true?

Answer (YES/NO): NO